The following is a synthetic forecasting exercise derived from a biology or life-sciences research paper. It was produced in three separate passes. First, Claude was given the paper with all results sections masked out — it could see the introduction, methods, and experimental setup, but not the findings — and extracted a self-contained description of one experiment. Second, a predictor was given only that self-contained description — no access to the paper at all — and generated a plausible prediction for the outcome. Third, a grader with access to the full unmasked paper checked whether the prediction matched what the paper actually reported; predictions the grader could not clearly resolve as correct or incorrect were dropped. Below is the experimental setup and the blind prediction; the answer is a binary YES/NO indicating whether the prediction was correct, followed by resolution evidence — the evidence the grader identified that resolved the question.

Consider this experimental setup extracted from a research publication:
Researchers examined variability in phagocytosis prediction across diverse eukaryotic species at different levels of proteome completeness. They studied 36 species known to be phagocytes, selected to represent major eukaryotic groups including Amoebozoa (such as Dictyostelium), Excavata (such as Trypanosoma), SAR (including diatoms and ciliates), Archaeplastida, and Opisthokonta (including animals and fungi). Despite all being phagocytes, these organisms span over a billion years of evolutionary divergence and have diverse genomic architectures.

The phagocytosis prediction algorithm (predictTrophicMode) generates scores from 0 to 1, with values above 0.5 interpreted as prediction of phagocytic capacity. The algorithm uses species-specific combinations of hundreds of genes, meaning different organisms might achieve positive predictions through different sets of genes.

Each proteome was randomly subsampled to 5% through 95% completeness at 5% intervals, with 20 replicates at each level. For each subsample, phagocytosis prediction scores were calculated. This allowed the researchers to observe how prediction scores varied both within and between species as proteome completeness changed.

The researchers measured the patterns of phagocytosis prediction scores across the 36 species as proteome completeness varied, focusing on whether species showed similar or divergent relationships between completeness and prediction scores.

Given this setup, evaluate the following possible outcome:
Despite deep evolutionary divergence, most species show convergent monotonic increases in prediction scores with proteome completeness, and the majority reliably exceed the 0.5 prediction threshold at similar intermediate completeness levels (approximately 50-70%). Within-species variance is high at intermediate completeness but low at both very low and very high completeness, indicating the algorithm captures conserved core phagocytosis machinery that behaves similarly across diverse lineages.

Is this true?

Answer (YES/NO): NO